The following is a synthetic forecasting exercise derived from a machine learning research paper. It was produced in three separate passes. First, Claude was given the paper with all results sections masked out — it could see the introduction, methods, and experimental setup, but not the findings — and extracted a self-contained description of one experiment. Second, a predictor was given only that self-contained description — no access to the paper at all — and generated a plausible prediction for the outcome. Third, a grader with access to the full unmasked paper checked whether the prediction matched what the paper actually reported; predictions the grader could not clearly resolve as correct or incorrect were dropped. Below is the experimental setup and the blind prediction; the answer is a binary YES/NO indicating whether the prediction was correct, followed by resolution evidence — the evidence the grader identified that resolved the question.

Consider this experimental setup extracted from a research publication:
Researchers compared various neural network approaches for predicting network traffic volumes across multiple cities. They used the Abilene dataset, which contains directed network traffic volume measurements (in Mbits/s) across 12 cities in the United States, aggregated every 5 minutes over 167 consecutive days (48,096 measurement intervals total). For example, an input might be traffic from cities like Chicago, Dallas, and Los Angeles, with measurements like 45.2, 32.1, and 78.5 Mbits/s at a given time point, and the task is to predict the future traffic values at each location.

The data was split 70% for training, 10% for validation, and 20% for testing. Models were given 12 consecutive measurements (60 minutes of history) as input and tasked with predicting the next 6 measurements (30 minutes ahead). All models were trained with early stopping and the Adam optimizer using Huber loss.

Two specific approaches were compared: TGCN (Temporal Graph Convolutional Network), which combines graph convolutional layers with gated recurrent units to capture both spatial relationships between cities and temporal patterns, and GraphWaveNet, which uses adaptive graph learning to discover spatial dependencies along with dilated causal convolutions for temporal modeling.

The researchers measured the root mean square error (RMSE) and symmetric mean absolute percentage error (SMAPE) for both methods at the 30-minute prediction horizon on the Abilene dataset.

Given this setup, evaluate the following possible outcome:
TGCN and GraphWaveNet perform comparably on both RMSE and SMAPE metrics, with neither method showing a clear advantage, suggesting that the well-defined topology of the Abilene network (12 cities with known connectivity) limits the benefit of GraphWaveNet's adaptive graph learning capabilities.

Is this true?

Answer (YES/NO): NO